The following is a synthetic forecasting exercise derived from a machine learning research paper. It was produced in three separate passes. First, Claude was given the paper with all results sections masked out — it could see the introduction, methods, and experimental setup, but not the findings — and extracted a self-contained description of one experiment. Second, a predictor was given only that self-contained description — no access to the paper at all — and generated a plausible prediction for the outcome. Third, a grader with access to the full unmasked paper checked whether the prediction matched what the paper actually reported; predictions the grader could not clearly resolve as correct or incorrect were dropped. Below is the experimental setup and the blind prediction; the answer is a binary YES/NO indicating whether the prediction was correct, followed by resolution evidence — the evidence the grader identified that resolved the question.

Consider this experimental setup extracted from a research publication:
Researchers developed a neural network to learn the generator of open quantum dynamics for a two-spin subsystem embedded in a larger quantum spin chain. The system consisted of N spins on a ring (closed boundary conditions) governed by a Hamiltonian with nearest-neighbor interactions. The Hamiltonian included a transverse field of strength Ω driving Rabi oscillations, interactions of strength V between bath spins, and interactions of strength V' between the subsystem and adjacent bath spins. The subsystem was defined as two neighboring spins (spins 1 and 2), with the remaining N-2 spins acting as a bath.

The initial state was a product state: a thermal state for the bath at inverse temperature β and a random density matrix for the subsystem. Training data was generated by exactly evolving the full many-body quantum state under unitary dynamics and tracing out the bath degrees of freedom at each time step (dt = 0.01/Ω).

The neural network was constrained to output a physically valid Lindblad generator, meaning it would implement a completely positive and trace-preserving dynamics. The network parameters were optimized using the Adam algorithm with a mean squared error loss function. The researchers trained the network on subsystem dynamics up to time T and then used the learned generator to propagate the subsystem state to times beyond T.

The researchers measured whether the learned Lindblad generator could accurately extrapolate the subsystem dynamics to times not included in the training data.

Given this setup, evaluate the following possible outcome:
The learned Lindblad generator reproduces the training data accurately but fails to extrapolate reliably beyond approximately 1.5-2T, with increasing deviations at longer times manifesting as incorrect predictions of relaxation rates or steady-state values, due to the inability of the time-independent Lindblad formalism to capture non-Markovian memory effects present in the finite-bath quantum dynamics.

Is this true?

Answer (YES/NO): NO